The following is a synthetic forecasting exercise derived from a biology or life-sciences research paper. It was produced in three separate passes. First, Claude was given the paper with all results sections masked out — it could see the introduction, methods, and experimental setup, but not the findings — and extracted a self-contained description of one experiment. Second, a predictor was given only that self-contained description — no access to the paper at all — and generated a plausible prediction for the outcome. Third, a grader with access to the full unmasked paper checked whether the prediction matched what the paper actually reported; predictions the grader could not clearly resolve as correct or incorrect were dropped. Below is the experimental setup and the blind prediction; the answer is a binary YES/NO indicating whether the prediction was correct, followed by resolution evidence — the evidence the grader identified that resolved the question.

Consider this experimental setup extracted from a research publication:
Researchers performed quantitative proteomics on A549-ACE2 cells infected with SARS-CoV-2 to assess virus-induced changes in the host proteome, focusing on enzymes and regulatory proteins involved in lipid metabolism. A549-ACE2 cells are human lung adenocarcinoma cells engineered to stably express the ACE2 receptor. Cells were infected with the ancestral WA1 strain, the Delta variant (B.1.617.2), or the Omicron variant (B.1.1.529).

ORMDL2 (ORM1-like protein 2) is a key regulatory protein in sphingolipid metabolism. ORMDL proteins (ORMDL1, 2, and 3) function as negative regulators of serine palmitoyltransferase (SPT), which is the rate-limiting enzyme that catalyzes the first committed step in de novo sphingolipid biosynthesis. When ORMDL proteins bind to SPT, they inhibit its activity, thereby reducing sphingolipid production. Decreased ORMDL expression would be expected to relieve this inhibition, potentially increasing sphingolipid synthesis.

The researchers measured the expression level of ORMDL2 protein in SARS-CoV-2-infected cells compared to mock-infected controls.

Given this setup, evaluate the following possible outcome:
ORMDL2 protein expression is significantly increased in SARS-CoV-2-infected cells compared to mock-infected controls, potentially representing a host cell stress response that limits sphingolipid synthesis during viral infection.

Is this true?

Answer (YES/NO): NO